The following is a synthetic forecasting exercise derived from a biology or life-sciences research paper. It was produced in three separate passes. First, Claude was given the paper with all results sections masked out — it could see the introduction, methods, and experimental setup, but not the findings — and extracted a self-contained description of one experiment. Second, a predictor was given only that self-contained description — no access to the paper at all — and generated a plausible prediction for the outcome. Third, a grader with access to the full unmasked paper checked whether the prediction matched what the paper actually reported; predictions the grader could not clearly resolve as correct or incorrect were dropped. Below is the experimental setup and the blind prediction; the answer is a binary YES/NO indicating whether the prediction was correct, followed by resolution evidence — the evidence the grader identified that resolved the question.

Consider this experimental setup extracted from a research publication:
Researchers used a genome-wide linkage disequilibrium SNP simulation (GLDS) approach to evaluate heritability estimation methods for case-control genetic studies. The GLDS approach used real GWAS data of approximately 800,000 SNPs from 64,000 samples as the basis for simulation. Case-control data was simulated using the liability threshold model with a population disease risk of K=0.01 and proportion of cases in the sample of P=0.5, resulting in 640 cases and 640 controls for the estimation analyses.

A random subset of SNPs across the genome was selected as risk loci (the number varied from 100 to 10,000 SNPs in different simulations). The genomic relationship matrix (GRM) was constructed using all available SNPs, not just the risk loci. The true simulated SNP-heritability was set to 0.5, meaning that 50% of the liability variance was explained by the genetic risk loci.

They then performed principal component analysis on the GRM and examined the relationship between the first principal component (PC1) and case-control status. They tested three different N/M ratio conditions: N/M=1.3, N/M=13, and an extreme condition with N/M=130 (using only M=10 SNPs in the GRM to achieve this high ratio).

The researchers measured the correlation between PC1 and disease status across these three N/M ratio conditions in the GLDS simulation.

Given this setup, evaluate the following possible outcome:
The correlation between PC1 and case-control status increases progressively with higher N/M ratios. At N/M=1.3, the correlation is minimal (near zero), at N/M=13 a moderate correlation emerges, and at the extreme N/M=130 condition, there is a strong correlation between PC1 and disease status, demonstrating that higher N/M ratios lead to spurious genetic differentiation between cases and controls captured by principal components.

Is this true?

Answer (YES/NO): NO